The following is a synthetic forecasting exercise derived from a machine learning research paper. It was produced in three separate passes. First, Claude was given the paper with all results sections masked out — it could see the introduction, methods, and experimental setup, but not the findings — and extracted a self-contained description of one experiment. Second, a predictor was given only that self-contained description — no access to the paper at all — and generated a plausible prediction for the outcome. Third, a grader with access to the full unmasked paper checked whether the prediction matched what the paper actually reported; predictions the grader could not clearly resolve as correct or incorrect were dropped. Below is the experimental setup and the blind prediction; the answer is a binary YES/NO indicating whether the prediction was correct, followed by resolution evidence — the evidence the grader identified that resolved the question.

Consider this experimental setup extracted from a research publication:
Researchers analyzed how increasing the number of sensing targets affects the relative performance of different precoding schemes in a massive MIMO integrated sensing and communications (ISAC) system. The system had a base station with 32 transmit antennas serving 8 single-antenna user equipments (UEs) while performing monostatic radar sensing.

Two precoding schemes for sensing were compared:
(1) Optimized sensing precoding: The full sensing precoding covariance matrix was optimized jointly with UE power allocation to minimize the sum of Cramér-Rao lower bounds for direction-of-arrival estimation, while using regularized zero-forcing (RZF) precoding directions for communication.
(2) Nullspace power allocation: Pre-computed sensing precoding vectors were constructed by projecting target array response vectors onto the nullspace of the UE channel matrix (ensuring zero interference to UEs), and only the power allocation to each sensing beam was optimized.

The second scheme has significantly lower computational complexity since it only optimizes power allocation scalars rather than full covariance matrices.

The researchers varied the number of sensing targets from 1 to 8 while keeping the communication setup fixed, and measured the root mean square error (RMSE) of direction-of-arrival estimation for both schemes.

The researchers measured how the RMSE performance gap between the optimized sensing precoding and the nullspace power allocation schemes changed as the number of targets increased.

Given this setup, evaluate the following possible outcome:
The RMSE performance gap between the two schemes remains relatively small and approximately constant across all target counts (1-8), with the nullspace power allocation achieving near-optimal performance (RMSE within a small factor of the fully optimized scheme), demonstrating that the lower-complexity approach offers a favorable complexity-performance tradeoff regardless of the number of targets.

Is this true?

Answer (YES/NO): NO